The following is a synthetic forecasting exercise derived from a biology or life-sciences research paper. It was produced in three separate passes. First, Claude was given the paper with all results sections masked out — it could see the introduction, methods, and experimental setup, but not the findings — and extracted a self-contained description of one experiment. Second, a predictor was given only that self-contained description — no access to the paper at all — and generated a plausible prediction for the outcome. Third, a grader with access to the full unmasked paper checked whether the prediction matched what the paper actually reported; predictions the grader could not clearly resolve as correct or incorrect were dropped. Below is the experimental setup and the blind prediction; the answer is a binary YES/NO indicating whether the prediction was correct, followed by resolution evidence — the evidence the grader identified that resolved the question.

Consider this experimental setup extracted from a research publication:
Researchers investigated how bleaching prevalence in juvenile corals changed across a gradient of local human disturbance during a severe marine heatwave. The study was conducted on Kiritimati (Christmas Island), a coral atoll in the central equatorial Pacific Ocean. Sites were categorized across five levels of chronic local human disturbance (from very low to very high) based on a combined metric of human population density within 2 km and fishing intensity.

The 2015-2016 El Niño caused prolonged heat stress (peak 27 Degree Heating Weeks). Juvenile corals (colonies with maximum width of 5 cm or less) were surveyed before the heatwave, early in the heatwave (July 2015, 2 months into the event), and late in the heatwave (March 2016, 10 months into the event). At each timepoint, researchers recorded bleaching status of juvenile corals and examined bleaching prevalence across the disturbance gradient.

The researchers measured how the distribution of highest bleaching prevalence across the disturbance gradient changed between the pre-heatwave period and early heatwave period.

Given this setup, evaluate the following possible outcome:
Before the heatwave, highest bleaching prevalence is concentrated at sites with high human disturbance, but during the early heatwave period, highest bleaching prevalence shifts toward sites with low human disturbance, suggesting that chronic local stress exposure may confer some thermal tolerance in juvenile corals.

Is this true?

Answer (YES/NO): NO